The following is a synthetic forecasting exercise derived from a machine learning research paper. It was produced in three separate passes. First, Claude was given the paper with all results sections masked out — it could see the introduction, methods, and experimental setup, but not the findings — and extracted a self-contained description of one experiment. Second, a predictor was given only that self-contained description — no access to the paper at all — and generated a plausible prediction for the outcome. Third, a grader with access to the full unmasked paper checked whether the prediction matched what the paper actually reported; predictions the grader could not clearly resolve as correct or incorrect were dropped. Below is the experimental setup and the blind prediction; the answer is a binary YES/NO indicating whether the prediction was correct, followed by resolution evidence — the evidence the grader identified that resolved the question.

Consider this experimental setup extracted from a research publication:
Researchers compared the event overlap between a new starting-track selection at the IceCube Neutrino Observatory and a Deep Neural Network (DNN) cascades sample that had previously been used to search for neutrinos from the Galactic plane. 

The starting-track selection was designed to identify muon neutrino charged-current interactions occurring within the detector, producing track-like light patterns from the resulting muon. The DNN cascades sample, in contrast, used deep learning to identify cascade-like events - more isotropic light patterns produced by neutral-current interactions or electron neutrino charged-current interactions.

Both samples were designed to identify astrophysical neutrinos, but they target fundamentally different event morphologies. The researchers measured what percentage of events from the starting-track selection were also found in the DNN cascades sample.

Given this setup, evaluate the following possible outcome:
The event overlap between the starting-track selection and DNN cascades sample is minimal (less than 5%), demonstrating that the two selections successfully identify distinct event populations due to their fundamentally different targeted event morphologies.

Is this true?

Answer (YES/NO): YES